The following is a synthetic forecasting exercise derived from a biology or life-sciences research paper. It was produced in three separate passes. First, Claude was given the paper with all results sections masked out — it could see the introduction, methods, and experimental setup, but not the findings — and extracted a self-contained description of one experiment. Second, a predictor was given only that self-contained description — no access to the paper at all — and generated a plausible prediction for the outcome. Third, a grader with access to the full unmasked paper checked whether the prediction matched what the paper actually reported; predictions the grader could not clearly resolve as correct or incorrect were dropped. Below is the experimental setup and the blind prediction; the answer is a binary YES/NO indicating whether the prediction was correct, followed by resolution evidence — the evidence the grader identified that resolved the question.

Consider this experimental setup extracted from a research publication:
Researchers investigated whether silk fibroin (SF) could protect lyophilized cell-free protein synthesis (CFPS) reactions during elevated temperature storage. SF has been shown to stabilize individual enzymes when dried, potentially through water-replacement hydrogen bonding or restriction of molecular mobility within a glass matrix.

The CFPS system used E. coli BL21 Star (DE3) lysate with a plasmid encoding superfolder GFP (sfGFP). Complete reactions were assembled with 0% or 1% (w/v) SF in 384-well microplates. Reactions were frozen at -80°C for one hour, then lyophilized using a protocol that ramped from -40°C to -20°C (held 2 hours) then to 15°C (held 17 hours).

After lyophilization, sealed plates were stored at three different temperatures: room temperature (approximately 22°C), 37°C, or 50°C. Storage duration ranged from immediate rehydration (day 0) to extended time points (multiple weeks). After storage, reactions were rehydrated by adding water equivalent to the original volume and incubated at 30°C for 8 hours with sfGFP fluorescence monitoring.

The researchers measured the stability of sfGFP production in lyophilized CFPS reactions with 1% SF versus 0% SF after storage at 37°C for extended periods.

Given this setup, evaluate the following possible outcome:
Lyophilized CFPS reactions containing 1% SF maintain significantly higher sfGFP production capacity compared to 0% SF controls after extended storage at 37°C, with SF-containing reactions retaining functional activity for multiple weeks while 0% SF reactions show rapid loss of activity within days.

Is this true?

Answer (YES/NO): NO